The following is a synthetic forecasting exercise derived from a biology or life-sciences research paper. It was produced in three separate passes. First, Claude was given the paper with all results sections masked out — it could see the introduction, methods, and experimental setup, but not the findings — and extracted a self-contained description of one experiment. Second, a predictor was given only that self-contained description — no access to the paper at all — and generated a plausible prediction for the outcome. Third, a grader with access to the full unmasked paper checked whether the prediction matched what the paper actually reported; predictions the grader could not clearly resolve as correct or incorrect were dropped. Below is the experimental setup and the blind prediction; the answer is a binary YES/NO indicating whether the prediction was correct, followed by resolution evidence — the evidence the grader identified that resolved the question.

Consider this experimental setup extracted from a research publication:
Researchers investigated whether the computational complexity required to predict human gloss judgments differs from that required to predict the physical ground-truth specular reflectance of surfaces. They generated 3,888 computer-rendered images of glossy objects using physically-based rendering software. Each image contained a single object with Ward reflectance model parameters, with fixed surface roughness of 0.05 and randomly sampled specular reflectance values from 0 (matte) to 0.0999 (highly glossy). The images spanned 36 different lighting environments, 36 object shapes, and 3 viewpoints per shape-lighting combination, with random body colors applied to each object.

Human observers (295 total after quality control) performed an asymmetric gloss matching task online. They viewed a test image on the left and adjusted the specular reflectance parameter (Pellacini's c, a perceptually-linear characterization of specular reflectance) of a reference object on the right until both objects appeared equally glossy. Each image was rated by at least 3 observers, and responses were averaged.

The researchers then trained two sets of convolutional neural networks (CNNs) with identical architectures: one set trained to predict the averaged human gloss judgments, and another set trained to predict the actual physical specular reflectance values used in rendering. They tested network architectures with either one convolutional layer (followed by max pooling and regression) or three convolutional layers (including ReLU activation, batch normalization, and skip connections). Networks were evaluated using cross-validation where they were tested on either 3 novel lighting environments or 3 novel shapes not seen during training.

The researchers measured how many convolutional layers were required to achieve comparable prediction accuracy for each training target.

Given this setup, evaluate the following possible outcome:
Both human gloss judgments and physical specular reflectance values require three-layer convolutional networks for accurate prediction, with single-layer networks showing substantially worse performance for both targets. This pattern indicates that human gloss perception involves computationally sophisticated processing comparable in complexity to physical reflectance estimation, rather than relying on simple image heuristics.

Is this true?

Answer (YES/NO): NO